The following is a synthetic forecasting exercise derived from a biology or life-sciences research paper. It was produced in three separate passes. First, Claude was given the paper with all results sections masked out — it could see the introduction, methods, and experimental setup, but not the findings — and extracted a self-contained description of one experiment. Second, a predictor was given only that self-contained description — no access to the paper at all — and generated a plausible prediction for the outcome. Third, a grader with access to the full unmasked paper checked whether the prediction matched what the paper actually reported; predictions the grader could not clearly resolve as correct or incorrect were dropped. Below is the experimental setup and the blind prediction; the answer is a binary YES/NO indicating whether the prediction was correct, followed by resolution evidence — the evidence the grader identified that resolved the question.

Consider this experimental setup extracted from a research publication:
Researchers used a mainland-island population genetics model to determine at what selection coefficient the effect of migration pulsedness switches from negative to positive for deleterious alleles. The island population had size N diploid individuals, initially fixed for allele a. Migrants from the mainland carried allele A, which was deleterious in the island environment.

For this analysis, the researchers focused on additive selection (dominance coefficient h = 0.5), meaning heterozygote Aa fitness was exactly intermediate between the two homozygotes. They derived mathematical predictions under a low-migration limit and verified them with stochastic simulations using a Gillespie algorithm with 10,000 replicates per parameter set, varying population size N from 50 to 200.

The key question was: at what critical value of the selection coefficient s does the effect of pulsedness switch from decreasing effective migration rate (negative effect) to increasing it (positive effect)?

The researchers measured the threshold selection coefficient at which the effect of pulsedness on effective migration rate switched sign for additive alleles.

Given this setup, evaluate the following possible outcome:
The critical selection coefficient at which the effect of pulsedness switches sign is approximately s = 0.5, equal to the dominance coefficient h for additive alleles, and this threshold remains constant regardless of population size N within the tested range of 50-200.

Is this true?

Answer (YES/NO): NO